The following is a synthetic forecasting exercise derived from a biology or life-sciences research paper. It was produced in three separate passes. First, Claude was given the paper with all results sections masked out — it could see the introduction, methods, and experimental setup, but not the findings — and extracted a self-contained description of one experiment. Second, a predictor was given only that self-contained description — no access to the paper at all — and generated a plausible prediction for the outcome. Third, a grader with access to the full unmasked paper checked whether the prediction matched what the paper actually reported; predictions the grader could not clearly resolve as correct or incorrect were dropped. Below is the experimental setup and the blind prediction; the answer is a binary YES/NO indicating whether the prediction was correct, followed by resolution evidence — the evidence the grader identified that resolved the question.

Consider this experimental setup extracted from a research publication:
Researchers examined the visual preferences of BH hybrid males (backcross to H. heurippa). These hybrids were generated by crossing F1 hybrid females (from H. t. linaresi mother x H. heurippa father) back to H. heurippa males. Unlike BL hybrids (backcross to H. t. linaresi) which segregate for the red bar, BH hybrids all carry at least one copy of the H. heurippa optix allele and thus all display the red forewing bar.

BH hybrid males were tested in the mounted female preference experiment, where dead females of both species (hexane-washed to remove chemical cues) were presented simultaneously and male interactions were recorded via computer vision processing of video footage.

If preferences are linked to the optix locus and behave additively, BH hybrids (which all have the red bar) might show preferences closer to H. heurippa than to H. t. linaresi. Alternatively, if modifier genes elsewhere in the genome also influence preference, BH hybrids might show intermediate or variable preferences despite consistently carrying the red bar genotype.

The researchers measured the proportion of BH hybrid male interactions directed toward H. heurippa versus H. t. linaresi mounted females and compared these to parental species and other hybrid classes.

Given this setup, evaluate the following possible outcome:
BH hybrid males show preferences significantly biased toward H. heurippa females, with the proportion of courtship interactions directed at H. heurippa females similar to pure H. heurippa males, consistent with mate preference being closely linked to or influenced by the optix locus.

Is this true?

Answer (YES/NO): NO